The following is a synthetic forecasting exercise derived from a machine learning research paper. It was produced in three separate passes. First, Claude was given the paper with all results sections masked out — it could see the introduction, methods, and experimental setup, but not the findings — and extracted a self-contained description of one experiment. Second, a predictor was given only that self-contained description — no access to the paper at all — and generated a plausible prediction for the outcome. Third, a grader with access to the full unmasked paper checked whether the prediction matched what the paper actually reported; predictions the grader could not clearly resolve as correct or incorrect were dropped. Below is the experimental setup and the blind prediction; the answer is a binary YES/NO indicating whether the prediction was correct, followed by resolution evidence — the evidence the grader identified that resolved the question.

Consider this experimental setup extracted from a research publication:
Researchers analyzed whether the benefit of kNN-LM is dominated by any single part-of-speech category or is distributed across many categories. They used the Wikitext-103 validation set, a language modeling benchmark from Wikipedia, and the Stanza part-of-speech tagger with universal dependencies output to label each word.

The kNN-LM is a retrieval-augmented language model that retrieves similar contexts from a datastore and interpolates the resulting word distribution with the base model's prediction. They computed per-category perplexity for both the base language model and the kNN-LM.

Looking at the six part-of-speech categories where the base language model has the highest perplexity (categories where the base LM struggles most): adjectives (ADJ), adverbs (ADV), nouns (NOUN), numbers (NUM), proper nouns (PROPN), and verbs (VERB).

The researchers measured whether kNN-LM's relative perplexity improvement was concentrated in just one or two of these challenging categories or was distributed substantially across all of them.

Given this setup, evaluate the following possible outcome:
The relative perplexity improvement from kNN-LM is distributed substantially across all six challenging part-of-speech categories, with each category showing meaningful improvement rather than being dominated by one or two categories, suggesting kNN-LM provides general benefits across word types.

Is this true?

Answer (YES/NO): YES